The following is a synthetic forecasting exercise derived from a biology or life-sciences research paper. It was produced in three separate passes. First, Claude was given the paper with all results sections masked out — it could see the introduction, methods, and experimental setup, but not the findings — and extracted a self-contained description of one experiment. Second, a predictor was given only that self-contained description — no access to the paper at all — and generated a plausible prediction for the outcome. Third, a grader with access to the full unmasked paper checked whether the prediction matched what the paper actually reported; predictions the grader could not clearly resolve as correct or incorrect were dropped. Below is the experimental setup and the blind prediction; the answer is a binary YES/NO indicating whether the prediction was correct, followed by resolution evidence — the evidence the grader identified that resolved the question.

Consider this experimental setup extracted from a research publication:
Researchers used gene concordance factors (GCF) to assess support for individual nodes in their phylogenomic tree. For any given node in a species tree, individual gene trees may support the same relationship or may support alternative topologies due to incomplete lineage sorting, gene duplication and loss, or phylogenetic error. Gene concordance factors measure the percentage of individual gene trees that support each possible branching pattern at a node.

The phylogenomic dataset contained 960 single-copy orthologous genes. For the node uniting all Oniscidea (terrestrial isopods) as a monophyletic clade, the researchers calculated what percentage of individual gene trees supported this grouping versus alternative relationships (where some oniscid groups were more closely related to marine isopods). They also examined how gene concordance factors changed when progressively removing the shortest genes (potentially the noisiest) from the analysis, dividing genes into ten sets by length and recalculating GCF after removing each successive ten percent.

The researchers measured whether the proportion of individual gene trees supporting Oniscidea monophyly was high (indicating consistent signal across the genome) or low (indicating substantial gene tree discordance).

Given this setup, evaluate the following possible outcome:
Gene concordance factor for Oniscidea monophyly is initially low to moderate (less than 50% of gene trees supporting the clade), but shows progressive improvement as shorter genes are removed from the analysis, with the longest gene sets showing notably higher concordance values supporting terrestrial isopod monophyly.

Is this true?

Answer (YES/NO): YES